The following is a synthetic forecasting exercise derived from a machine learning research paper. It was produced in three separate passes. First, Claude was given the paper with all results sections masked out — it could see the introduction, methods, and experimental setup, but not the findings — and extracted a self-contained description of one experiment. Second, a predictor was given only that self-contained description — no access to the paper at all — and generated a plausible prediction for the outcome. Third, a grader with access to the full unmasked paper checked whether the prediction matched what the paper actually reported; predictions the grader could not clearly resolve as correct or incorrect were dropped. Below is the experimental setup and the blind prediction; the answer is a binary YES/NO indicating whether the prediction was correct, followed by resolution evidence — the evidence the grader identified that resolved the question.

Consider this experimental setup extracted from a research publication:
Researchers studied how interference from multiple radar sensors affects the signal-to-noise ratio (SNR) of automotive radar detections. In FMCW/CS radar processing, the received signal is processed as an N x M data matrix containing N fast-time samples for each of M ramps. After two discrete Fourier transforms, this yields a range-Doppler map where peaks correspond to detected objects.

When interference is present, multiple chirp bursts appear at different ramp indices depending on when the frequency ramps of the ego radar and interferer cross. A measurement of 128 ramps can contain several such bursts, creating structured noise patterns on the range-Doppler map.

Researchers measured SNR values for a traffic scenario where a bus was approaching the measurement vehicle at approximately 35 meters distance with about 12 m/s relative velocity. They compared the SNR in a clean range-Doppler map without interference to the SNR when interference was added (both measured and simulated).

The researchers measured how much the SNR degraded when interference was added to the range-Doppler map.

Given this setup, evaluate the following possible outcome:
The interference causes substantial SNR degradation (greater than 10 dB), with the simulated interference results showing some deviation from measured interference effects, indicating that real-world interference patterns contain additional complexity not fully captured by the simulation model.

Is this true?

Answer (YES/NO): NO